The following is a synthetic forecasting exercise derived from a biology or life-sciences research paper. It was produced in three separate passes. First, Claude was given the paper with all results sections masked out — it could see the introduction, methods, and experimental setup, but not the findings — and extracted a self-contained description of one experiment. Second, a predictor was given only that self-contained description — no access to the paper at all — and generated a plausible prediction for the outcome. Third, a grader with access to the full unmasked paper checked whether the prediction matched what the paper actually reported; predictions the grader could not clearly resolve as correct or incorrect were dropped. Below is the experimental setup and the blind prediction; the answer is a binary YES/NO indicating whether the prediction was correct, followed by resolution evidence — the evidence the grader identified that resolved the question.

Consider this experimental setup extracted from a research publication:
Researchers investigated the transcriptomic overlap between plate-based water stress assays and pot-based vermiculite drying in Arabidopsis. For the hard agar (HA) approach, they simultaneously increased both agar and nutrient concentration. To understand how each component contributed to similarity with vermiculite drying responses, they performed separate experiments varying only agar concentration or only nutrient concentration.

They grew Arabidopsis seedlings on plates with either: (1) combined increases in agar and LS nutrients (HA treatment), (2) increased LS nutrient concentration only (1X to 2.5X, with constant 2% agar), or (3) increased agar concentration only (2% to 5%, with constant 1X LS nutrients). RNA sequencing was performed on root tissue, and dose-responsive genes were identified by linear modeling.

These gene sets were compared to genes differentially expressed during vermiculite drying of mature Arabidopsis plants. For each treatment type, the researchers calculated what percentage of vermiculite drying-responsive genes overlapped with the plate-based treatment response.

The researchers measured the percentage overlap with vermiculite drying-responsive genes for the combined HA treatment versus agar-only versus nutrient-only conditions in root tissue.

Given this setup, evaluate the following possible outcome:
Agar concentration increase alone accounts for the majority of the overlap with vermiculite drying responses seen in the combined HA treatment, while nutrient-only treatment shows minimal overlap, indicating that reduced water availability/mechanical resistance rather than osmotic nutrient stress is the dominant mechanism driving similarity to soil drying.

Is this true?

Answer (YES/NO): NO